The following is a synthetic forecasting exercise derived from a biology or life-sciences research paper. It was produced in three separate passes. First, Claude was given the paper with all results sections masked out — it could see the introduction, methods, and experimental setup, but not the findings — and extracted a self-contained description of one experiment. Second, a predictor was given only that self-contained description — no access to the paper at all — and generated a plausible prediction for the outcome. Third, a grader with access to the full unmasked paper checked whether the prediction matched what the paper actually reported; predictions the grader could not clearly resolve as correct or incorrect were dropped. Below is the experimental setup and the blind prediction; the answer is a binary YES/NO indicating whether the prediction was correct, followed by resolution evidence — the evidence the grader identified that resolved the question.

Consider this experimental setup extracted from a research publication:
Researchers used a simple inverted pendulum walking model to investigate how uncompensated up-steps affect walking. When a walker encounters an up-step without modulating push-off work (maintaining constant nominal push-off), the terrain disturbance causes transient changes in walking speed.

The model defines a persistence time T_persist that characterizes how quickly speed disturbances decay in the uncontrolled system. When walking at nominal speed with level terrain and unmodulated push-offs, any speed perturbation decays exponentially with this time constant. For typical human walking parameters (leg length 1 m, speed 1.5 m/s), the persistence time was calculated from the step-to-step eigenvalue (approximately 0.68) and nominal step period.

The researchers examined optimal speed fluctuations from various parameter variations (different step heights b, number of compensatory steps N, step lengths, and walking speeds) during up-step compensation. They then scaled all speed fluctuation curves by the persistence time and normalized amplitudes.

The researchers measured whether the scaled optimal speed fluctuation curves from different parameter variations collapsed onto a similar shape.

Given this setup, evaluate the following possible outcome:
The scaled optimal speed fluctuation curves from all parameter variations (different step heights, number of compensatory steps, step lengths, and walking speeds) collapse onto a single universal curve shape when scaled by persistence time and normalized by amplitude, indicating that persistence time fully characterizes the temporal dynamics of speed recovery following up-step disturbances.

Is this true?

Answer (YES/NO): NO